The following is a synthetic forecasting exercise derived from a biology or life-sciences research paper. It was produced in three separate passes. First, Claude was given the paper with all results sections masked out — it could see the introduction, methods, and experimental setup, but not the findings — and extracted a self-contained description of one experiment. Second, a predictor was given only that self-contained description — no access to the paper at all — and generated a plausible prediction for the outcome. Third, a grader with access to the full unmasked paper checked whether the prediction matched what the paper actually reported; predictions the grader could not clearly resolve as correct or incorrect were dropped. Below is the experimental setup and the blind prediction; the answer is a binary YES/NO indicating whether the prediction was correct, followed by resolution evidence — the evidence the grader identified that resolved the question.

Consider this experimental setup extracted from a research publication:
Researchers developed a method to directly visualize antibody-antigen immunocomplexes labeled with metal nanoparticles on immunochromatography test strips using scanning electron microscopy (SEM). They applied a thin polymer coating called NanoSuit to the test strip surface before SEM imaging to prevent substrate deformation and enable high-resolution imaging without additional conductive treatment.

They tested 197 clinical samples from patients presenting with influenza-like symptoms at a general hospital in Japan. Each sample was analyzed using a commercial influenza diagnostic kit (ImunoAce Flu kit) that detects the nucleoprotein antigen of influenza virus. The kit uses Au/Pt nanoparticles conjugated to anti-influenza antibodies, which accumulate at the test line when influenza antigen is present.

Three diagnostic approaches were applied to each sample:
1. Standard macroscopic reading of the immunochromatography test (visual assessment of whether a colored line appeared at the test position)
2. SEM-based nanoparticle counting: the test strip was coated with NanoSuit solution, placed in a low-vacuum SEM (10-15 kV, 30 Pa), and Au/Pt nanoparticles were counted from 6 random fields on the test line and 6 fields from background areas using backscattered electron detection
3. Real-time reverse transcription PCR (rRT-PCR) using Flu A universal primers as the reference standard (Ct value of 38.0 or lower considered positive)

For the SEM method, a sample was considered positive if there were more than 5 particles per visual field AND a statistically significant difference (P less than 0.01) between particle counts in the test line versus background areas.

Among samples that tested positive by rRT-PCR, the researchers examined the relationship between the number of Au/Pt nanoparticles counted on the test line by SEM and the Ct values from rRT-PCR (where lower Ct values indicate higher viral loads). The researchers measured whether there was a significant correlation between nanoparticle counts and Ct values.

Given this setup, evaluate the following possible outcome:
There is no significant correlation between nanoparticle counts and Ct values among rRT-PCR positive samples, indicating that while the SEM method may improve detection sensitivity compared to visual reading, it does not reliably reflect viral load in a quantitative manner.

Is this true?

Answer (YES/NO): NO